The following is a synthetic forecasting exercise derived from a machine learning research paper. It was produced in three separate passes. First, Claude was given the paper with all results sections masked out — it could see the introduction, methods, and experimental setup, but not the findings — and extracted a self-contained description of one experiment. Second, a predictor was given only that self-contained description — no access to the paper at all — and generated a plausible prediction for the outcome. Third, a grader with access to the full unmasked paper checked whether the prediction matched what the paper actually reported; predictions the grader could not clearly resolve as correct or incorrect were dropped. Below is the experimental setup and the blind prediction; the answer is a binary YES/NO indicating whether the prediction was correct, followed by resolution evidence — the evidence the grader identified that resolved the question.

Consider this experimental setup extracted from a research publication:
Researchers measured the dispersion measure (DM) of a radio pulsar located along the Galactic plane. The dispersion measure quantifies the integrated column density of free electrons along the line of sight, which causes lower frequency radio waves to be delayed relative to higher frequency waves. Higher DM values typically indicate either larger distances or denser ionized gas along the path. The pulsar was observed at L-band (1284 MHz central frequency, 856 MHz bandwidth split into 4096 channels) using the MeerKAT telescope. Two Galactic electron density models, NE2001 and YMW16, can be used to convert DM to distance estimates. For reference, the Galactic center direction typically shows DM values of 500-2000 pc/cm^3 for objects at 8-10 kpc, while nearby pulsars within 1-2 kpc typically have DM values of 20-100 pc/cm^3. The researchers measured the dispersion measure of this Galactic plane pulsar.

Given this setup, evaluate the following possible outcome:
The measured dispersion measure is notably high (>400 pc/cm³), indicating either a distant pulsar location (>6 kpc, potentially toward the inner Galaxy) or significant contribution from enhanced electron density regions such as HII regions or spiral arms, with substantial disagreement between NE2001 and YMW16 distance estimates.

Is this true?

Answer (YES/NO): NO